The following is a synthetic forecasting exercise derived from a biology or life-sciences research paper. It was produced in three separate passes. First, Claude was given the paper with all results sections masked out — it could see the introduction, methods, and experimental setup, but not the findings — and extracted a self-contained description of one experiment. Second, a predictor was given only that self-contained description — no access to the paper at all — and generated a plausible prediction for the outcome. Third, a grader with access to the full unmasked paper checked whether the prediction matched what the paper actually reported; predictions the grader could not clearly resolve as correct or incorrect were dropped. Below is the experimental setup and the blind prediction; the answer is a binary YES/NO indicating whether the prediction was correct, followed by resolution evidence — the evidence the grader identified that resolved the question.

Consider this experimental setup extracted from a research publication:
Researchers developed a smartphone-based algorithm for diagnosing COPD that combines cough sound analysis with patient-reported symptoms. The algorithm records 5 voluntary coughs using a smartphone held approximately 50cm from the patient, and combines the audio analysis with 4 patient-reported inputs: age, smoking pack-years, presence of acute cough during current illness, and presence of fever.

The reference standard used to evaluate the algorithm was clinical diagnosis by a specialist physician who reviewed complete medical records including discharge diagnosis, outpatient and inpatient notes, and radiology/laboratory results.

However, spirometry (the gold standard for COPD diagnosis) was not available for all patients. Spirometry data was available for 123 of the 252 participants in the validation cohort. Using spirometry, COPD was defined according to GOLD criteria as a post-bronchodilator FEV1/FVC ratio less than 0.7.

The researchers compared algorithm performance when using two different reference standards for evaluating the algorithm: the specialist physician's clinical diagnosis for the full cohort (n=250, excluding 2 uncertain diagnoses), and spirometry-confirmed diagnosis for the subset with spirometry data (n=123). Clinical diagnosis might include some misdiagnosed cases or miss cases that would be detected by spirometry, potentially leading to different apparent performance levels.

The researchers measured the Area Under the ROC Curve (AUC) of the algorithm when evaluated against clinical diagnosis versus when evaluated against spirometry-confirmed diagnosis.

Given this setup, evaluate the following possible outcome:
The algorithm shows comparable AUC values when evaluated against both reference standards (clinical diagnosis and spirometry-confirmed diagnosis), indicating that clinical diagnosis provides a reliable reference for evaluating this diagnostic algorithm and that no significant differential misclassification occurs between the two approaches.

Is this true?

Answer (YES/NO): NO